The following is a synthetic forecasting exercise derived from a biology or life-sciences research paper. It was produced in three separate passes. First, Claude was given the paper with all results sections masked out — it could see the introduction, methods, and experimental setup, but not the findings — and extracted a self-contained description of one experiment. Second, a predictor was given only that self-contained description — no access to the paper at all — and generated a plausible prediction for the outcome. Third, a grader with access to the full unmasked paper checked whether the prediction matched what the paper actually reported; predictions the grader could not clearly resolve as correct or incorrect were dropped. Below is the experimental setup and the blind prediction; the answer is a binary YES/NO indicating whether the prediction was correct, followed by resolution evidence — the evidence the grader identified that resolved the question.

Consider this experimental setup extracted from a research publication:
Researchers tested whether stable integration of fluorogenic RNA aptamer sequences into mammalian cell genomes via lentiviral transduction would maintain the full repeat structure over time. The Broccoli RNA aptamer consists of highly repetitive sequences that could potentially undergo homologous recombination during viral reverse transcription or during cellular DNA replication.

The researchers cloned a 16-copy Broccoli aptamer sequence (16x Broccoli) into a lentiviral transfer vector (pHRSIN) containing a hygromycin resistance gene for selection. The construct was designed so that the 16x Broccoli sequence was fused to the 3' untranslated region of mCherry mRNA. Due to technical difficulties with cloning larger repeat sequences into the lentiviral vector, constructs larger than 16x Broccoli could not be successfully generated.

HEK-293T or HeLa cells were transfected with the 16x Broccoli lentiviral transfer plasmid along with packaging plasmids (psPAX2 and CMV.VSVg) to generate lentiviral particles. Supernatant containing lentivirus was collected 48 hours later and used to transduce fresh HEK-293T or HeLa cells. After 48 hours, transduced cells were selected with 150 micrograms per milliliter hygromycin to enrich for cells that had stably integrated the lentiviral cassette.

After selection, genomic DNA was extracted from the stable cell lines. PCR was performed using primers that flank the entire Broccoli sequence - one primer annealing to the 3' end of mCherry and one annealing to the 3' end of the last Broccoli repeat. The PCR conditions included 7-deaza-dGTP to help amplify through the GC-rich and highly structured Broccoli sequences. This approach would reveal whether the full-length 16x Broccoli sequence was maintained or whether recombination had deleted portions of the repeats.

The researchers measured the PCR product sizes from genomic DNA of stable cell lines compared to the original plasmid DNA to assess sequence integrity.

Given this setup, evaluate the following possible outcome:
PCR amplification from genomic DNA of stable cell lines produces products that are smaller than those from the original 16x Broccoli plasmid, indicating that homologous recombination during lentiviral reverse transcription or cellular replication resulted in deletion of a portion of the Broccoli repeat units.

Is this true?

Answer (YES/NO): YES